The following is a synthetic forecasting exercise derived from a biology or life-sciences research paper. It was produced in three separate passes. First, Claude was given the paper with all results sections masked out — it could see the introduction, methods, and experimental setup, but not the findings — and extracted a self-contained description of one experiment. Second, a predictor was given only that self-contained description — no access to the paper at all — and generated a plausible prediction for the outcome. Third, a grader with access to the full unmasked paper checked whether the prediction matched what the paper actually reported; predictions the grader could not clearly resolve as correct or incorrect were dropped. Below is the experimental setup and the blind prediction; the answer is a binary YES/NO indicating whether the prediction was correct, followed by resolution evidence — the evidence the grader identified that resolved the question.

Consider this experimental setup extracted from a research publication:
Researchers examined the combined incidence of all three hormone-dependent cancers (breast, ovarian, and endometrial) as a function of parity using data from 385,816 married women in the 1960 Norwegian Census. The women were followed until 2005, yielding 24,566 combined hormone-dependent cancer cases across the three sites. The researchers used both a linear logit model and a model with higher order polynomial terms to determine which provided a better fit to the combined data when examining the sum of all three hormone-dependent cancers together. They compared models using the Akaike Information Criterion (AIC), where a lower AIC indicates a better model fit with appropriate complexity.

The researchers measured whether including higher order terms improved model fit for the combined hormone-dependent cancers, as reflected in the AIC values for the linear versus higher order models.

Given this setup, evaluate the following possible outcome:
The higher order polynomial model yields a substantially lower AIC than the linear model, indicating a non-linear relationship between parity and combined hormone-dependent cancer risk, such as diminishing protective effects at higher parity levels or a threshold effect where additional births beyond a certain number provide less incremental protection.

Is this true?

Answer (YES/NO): NO